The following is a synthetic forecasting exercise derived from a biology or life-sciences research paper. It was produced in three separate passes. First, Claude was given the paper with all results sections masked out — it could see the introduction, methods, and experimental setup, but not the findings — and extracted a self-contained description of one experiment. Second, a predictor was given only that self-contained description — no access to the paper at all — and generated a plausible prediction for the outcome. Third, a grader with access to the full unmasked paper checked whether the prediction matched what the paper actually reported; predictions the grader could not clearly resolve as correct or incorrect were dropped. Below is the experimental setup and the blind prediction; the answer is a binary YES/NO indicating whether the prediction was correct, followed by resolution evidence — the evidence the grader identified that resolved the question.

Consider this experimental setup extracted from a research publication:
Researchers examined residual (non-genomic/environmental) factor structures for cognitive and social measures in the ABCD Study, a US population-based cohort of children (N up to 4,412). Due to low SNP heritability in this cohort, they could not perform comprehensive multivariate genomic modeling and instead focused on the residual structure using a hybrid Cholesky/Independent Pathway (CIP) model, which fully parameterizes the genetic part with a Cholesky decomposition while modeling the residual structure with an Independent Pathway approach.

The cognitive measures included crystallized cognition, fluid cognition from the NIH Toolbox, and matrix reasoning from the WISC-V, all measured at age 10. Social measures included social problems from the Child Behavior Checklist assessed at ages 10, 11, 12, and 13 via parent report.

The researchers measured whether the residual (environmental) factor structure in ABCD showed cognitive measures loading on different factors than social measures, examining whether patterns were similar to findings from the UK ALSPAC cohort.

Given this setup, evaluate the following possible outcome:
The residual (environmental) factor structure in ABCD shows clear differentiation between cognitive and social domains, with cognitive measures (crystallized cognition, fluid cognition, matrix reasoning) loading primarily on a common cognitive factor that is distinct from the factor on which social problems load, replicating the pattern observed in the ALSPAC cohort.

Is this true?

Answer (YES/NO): YES